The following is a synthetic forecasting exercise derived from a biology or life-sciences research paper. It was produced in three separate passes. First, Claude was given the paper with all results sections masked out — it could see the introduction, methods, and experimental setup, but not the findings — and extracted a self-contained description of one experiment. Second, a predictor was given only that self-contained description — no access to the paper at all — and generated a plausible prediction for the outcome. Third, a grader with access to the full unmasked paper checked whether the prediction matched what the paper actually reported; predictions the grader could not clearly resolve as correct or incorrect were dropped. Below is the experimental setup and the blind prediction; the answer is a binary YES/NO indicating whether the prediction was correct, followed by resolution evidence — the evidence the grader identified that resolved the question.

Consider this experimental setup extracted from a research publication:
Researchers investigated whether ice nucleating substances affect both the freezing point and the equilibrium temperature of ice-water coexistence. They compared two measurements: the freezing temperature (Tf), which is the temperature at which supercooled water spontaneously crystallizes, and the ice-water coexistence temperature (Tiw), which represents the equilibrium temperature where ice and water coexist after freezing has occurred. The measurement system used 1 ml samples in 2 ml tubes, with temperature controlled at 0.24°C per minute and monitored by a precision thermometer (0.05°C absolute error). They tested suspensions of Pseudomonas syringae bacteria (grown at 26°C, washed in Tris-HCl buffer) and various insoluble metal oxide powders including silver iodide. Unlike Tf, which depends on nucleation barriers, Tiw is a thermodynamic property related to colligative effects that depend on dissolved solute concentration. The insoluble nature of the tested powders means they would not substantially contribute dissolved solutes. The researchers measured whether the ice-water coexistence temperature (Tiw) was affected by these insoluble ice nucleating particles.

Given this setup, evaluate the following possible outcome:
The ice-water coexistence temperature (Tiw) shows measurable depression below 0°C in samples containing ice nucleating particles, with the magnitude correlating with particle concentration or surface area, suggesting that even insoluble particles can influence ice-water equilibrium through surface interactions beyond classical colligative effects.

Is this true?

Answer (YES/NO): NO